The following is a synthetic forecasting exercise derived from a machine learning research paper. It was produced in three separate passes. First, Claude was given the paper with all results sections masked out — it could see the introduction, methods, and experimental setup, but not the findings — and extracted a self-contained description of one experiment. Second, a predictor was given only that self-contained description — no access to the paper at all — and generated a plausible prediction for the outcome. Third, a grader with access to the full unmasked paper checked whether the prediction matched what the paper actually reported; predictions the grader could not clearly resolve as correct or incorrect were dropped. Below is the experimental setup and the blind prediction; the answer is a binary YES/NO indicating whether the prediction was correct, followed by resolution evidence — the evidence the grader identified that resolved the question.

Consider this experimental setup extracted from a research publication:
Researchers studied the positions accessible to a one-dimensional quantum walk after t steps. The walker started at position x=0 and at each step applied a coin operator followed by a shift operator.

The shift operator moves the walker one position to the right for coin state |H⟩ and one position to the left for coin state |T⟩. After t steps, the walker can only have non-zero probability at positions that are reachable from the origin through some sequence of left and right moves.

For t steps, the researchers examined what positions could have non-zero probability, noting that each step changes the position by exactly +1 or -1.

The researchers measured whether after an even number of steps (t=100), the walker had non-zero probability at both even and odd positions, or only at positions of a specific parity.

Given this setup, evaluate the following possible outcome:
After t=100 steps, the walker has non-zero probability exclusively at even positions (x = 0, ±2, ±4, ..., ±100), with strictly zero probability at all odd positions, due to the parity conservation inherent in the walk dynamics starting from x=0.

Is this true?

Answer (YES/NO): YES